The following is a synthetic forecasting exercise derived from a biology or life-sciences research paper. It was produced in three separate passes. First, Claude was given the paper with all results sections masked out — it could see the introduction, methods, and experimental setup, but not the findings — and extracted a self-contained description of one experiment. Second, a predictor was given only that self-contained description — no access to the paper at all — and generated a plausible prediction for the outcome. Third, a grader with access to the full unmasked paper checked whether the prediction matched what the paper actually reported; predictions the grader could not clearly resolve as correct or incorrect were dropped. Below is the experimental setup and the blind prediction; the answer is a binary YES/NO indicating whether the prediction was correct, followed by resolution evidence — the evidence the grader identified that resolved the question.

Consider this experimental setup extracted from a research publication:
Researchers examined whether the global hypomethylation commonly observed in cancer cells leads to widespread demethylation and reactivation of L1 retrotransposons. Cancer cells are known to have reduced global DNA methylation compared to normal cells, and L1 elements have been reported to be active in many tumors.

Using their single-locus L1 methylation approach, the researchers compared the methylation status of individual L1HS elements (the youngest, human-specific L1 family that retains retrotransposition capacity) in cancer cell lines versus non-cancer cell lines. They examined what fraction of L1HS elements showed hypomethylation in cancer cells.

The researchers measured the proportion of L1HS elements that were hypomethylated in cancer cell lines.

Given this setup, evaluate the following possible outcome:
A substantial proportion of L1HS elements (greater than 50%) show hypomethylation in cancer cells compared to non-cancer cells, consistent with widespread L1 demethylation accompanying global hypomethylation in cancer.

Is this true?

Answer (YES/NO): NO